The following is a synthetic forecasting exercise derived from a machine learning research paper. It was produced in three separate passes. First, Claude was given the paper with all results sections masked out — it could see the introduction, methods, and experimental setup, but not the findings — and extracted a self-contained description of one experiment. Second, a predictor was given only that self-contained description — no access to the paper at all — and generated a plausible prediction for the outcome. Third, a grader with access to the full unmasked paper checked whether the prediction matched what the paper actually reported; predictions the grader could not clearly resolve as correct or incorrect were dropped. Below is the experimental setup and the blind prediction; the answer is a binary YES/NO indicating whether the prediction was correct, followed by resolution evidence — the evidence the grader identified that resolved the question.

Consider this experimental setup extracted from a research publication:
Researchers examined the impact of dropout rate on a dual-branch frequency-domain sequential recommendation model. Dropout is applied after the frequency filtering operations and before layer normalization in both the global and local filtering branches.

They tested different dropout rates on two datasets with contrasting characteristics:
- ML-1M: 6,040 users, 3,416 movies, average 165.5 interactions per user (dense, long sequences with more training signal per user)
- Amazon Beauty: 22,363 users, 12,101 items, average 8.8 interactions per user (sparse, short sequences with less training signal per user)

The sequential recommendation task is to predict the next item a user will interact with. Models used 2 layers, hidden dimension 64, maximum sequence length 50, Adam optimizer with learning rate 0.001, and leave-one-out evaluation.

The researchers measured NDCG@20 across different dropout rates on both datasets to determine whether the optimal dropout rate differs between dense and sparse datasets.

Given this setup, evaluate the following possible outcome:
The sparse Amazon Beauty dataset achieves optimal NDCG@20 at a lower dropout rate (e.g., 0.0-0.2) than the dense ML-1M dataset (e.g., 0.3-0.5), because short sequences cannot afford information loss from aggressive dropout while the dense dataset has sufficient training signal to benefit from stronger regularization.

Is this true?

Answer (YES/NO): NO